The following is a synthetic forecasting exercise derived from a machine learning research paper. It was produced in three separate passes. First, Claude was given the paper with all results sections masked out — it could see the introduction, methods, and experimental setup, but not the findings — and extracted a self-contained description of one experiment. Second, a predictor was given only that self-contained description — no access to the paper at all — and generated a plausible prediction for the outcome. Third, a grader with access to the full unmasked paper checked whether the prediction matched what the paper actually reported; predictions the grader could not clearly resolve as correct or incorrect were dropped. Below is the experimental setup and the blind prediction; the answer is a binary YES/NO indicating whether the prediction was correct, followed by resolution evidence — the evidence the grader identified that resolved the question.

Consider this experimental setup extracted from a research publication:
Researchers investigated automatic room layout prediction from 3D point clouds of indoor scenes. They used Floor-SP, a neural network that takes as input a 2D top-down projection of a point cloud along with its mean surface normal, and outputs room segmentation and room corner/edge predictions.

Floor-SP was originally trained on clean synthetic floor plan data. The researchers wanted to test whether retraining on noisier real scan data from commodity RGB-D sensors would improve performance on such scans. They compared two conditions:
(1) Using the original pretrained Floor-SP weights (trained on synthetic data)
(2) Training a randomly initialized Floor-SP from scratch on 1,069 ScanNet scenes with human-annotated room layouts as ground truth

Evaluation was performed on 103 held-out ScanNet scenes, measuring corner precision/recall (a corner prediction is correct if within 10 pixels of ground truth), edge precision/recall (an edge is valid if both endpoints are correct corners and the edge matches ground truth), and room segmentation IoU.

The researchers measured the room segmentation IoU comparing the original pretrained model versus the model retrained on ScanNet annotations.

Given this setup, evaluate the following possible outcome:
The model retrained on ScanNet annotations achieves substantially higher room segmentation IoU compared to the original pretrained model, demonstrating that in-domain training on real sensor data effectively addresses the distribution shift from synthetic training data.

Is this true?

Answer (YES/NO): YES